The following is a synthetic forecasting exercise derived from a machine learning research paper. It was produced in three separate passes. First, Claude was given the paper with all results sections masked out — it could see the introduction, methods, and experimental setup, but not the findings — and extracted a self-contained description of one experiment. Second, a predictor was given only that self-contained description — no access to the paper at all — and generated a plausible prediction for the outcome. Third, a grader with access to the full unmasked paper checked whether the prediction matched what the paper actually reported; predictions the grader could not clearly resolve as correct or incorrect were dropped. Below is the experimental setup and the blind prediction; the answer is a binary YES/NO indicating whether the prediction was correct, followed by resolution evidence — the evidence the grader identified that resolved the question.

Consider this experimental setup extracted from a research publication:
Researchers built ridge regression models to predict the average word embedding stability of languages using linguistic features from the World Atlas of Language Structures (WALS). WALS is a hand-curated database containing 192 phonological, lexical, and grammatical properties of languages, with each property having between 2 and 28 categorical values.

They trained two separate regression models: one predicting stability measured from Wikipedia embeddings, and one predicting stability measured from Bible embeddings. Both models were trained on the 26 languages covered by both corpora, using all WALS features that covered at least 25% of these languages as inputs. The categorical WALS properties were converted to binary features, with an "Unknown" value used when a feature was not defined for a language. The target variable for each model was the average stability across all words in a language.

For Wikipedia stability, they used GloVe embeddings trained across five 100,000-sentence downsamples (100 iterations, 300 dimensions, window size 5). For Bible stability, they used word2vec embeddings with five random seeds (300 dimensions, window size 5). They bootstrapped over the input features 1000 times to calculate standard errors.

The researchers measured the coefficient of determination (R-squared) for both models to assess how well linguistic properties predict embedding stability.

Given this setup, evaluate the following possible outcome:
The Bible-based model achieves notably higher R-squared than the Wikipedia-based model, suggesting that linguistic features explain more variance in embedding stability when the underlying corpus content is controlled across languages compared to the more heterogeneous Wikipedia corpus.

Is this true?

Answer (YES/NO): NO